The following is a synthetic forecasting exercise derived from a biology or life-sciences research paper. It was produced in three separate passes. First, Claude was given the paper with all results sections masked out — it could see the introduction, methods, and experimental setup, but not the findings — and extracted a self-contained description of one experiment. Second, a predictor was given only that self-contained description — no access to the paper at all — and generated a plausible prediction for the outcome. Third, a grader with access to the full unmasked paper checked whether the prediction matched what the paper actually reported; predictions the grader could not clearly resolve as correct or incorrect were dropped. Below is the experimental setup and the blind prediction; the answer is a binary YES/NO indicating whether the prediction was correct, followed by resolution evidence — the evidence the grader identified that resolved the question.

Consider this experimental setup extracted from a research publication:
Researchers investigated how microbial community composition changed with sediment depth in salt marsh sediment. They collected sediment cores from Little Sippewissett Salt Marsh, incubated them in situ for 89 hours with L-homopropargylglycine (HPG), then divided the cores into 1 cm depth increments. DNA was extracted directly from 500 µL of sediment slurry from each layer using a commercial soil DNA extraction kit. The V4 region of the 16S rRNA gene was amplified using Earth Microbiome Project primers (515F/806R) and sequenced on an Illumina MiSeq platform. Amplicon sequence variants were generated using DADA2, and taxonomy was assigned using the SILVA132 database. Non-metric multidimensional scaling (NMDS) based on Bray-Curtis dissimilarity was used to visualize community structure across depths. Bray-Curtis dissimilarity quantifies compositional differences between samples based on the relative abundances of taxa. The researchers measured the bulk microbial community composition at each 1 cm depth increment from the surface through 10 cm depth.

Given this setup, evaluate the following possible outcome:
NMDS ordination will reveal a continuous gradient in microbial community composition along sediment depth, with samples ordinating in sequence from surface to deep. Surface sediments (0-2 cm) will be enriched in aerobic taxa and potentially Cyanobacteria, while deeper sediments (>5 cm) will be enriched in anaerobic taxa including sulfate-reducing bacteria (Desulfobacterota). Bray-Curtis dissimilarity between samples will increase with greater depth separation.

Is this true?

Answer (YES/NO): NO